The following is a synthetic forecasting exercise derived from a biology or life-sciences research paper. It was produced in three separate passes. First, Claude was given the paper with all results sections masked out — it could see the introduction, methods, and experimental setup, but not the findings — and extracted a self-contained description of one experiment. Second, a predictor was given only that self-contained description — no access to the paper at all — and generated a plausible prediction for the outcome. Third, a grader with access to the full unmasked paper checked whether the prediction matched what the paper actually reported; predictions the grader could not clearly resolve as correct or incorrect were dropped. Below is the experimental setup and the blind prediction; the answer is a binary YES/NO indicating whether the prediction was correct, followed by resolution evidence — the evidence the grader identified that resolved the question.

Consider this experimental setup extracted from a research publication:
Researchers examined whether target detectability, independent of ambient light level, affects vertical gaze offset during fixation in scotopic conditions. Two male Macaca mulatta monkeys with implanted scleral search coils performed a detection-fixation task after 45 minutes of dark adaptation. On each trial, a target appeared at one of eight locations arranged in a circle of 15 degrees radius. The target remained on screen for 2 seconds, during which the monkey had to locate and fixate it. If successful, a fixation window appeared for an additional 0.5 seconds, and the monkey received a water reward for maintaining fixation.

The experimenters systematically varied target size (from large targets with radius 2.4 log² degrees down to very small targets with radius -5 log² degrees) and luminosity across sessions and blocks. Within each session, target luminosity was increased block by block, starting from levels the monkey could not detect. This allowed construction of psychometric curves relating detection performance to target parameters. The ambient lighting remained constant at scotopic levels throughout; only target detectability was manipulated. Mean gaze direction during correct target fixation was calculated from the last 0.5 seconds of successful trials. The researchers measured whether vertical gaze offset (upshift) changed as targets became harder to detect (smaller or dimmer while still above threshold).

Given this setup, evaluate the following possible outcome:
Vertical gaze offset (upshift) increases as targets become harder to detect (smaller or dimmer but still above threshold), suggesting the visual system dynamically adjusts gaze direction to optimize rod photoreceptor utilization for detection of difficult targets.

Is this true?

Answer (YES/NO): YES